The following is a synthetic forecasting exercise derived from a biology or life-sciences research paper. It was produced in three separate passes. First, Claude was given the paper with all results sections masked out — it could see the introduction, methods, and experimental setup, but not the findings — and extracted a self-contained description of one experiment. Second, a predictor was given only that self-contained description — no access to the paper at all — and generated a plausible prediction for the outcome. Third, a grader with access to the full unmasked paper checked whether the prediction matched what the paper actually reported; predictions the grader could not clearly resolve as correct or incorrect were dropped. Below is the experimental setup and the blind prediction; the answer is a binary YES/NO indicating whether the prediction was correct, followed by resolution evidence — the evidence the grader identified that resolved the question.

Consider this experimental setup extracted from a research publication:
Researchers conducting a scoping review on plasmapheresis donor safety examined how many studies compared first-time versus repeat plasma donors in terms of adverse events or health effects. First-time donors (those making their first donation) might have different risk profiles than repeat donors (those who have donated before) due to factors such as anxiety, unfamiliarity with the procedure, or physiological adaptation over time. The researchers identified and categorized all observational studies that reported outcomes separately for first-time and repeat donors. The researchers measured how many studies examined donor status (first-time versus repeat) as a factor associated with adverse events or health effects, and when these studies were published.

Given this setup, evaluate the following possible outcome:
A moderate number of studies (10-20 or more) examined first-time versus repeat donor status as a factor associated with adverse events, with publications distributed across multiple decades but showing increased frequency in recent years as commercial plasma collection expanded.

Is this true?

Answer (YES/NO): NO